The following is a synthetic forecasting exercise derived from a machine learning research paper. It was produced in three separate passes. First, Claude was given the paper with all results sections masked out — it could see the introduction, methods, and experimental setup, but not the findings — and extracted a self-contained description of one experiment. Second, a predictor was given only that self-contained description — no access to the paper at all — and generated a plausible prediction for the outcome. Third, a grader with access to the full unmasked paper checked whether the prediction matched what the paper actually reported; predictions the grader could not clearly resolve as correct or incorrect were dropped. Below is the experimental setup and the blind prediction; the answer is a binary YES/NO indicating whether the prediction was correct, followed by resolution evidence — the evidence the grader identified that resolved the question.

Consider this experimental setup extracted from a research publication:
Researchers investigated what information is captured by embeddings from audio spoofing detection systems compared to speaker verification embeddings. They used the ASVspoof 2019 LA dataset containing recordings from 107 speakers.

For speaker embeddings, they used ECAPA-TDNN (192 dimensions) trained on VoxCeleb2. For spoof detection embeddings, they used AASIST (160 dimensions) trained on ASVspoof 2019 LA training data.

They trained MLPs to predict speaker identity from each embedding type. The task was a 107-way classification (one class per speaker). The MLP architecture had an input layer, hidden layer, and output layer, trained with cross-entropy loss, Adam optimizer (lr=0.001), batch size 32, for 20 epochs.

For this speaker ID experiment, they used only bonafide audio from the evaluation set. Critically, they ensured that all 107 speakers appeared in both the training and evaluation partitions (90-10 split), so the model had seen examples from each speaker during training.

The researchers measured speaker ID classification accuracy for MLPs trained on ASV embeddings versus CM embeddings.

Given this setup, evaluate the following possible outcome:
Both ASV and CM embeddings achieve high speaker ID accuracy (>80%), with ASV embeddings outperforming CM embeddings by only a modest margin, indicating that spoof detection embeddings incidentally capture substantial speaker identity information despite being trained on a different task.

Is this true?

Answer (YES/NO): NO